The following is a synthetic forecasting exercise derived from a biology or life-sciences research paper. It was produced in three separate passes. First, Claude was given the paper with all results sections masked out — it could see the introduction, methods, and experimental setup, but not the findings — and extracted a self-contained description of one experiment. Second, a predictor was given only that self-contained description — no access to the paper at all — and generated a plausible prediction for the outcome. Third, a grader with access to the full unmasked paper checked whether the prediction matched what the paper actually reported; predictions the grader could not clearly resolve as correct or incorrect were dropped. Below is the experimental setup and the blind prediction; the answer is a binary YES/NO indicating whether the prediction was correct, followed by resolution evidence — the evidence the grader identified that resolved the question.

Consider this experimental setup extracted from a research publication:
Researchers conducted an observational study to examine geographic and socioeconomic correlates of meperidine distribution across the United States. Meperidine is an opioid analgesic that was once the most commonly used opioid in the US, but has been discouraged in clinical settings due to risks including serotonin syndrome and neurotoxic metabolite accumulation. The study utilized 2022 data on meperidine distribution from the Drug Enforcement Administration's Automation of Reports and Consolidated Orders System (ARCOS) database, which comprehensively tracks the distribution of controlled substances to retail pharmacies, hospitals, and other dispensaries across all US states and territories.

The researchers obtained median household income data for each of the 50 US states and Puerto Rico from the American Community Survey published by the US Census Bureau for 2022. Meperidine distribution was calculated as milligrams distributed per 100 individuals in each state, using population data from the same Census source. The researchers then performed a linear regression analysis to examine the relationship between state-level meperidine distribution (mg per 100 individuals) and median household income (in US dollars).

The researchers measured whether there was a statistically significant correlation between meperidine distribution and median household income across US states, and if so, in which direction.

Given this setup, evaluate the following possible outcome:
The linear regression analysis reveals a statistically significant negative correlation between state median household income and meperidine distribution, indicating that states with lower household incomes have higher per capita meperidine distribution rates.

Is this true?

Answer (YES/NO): YES